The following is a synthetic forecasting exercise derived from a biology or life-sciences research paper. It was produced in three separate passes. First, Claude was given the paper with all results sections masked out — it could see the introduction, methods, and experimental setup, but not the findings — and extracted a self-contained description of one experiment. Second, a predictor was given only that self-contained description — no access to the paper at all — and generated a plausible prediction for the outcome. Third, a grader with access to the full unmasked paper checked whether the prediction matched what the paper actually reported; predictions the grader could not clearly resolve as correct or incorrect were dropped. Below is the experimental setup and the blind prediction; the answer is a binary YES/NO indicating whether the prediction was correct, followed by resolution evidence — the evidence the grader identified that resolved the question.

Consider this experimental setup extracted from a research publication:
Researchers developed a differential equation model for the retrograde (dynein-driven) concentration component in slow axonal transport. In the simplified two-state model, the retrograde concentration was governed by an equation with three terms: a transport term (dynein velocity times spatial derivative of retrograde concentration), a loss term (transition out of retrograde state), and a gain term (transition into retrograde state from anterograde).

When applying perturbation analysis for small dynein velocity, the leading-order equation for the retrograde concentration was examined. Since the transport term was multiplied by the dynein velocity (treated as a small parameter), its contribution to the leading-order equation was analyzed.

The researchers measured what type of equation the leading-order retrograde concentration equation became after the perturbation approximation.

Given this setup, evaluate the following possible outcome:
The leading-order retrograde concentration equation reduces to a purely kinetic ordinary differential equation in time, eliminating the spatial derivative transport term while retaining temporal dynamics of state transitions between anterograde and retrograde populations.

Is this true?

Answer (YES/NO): NO